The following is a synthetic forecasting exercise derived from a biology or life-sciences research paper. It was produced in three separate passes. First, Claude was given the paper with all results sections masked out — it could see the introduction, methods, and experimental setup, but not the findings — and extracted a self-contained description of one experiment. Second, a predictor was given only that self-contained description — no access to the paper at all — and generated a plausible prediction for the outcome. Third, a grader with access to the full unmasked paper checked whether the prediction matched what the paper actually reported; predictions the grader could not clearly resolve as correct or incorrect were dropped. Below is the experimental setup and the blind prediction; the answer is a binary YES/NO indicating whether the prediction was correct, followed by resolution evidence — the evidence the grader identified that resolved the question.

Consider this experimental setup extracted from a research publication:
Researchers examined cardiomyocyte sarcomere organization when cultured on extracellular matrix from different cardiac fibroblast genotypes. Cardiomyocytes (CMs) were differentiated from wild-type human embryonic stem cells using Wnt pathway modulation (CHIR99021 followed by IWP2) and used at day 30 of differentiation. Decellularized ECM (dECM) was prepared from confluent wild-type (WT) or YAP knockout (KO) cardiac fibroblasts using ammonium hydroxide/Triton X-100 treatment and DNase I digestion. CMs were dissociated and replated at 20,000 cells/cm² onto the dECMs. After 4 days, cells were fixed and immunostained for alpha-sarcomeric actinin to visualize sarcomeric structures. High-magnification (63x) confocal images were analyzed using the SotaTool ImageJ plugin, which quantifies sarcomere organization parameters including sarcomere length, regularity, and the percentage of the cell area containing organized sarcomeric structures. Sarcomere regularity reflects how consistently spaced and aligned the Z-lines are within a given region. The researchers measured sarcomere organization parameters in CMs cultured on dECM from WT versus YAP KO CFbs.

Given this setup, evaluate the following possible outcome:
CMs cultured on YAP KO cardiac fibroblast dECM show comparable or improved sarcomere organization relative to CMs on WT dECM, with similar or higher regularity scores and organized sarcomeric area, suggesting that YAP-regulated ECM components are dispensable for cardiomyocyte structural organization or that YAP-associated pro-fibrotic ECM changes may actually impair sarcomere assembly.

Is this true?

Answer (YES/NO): NO